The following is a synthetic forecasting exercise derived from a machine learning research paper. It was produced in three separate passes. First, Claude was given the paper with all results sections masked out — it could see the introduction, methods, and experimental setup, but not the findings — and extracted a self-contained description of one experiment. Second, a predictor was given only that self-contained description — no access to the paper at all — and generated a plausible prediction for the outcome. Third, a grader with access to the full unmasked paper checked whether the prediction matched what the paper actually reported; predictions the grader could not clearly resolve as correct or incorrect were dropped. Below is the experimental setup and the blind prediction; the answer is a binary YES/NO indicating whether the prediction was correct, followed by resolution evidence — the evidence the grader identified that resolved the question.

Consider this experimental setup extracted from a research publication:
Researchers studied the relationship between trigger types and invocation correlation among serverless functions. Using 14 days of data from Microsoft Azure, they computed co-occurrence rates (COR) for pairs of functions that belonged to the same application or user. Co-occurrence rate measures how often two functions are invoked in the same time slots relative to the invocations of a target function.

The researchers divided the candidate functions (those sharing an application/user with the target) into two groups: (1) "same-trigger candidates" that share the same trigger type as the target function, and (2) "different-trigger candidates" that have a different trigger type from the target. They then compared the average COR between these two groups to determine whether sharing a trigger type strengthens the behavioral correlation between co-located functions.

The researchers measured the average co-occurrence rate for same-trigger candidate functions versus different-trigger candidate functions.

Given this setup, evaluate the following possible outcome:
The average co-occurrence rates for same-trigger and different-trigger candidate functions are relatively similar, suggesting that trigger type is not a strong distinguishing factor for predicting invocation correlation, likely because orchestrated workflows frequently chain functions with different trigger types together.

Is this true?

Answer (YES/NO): NO